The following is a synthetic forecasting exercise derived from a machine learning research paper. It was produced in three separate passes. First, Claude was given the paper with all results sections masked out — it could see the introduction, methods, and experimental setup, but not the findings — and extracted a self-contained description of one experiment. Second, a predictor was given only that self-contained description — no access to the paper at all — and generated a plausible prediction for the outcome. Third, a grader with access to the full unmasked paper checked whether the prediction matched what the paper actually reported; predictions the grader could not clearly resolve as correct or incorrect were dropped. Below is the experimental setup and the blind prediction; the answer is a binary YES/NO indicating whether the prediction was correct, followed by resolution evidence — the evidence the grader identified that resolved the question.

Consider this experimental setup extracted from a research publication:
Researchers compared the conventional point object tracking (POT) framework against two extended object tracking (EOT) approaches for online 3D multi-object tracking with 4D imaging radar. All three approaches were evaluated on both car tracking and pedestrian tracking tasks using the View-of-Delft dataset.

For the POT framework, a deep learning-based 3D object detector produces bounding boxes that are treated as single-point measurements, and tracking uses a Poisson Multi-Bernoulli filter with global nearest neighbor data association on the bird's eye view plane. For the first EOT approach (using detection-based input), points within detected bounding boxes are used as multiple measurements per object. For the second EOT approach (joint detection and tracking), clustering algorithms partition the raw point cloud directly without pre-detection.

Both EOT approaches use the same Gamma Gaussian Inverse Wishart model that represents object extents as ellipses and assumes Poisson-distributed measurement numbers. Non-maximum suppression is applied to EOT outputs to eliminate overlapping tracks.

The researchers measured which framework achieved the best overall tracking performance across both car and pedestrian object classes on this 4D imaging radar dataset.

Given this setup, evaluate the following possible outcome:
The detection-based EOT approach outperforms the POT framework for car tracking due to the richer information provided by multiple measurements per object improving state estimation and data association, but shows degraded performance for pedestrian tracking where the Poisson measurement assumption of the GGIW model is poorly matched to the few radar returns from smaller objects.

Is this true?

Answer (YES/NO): NO